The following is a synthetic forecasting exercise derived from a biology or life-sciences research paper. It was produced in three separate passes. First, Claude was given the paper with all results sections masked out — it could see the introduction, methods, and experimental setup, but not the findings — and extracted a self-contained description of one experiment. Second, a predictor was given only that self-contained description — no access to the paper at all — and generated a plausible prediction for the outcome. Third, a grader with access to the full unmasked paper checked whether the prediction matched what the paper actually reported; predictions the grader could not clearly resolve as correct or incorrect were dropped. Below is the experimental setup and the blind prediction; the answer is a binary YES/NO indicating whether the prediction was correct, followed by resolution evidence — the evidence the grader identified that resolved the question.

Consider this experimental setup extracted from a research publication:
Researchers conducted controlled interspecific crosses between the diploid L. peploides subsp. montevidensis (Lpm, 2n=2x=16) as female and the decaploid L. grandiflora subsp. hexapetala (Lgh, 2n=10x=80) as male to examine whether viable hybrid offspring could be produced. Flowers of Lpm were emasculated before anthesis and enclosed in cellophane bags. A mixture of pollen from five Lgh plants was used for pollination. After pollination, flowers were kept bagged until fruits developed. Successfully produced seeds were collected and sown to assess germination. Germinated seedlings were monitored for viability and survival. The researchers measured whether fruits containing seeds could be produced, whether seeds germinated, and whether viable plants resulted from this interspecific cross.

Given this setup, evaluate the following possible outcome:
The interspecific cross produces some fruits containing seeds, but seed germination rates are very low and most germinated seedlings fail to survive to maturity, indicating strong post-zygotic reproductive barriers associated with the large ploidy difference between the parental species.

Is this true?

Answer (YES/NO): YES